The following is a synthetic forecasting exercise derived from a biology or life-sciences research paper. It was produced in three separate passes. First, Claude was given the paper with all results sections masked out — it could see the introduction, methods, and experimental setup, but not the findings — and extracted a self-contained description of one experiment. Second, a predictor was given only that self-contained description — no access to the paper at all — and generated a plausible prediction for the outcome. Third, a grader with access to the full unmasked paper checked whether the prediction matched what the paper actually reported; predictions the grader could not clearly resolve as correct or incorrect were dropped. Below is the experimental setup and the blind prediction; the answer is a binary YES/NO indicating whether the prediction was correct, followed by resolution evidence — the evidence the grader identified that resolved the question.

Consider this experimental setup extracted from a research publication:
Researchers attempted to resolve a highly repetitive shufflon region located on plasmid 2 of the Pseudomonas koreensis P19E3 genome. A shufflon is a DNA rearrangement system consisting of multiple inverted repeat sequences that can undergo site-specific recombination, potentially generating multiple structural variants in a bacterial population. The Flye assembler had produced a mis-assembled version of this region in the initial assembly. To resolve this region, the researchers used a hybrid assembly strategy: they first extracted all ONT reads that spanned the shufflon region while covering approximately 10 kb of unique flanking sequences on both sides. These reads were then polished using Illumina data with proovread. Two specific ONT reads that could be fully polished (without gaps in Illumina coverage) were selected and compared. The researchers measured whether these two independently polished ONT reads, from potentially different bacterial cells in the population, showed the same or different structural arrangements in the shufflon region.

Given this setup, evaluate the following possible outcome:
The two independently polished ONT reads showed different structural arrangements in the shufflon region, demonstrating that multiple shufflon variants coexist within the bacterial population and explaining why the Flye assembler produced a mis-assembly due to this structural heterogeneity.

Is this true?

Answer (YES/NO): YES